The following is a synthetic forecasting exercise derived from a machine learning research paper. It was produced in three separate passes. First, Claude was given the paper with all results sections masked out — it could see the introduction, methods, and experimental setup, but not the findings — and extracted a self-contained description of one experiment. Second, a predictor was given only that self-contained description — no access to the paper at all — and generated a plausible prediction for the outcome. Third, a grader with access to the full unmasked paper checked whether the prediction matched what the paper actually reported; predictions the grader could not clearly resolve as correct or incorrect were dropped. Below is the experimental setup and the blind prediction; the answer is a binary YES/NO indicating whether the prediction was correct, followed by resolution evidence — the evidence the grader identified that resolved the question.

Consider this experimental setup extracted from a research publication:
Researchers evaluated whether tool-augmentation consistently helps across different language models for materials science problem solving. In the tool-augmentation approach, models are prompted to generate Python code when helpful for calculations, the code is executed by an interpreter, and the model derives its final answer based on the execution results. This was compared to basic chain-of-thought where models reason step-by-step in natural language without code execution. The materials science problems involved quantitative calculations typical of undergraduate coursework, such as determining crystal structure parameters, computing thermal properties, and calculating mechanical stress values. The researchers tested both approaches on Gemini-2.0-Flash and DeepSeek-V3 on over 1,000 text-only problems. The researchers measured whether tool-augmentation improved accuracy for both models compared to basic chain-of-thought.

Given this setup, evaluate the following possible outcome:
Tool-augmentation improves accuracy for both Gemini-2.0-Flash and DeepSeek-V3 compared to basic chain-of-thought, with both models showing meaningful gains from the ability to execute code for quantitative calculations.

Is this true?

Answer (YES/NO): NO